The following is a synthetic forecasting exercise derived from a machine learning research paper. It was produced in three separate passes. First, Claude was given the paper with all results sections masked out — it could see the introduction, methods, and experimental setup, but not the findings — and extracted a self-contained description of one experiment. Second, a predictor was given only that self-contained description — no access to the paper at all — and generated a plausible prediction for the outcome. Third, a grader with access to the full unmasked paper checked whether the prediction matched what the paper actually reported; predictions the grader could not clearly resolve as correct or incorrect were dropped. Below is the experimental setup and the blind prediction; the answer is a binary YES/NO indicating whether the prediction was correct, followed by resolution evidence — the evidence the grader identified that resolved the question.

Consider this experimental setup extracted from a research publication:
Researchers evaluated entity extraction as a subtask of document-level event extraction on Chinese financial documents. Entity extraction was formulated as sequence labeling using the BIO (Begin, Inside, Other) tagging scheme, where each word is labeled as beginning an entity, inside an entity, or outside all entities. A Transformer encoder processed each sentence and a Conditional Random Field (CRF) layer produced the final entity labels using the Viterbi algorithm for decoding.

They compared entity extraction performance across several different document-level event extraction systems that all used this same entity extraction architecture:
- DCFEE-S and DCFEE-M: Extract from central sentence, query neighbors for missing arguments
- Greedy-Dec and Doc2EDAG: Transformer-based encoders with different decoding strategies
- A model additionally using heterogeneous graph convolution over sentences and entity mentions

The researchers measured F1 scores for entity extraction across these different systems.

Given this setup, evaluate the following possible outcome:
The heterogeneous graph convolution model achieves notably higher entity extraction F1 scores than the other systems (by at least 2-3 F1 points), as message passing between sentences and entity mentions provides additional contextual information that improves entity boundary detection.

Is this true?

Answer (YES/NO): NO